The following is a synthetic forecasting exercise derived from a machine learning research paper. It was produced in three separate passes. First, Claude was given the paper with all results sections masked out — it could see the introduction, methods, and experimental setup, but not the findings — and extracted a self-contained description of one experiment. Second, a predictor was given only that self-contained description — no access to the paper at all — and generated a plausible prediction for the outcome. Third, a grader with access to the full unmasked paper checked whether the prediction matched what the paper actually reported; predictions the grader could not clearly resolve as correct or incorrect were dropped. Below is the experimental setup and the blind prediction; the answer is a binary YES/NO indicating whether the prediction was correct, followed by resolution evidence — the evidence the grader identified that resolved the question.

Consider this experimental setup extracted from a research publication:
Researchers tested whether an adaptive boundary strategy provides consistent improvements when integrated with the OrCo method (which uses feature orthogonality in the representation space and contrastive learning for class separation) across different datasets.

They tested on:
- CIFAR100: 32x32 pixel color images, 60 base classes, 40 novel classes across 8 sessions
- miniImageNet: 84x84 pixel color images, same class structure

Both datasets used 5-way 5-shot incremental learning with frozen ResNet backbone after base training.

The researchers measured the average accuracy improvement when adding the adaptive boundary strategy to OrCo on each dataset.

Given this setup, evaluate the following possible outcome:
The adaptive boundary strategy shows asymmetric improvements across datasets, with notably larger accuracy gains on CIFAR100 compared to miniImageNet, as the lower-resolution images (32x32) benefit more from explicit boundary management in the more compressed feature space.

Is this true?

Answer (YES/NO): NO